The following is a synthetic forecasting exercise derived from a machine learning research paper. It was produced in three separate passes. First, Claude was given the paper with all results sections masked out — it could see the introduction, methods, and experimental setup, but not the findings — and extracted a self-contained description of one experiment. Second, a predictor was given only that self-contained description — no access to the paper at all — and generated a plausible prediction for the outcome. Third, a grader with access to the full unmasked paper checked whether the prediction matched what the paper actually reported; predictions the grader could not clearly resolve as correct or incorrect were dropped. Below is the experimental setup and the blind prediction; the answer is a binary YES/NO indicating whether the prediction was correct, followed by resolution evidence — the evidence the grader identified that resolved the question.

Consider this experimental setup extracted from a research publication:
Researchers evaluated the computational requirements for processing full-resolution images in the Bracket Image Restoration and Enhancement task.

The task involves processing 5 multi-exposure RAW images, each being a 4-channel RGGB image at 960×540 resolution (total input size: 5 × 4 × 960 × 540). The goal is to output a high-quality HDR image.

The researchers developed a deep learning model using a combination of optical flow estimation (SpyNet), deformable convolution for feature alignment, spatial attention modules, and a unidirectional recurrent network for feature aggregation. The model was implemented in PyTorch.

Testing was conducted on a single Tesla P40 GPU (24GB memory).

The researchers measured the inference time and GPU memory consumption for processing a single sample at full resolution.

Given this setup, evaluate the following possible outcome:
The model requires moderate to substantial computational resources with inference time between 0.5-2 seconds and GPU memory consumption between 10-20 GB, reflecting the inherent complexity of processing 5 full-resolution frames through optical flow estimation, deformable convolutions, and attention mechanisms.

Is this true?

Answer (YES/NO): NO